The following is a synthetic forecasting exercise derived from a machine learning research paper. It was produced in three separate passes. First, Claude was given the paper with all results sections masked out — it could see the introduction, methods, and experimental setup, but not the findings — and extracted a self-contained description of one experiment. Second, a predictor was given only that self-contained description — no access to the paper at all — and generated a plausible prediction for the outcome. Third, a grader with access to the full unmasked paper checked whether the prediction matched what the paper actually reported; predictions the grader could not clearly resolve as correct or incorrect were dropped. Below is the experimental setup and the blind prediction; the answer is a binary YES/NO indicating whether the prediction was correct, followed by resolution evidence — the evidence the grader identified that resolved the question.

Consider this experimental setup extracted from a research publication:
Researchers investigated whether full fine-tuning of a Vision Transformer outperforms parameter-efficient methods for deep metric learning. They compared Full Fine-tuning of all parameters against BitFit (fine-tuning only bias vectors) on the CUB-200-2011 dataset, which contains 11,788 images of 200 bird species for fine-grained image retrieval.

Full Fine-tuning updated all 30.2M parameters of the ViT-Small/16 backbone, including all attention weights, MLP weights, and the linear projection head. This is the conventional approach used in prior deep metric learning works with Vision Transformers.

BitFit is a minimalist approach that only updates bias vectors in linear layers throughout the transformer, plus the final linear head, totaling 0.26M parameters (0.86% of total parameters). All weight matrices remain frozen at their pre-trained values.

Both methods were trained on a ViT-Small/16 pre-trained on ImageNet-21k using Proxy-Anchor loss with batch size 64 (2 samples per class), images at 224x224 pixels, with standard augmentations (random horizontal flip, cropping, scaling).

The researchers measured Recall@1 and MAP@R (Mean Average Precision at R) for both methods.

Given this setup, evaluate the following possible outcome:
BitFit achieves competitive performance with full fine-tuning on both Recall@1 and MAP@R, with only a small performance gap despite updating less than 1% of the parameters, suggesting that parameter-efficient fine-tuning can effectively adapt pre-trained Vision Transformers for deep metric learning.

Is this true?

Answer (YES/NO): NO